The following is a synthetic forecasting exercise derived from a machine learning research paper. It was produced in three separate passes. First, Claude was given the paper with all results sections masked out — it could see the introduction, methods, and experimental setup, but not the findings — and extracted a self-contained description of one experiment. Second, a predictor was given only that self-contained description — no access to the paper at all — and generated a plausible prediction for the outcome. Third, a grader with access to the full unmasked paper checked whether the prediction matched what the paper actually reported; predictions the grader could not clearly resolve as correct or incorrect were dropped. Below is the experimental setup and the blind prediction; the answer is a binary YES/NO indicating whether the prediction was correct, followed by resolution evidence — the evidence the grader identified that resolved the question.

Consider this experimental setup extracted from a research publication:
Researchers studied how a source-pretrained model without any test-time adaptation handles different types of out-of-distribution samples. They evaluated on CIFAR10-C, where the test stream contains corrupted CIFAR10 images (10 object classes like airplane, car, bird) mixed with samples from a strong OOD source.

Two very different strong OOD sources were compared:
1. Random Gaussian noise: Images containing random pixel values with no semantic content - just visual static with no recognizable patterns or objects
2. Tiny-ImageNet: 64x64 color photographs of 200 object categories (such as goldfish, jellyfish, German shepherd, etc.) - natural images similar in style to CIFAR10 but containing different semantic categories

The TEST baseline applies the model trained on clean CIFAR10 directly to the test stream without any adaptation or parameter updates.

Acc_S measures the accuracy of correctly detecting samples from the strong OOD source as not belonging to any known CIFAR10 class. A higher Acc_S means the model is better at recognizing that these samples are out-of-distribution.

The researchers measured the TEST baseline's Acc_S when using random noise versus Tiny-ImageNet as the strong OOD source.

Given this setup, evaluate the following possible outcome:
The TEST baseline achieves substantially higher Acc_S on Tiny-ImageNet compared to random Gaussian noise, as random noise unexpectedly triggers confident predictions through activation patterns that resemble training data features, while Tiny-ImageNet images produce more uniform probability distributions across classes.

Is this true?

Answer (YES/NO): NO